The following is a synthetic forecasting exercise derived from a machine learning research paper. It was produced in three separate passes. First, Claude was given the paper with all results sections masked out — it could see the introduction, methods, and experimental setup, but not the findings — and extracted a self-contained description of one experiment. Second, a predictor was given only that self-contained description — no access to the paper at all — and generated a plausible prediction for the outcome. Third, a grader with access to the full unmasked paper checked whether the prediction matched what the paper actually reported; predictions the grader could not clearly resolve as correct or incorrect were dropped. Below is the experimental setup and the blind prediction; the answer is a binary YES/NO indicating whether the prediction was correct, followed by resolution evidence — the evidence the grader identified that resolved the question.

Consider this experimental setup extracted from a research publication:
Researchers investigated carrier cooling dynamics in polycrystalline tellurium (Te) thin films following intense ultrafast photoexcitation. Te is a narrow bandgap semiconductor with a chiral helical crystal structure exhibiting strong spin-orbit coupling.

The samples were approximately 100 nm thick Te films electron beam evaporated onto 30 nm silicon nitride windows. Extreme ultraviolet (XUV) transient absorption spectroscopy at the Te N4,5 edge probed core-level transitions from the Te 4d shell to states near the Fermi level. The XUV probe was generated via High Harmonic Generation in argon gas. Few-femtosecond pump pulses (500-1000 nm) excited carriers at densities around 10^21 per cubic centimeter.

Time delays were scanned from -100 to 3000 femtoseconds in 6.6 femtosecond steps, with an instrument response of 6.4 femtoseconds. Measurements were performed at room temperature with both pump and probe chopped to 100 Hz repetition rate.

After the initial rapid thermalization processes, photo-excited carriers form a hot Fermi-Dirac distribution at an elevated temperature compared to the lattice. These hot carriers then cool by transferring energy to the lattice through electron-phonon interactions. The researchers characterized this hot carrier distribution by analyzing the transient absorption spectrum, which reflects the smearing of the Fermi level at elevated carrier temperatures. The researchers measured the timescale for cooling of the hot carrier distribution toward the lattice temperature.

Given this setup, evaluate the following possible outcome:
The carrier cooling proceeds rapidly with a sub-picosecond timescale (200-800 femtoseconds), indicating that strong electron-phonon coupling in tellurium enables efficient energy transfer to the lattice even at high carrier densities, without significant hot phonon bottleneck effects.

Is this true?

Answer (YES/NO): NO